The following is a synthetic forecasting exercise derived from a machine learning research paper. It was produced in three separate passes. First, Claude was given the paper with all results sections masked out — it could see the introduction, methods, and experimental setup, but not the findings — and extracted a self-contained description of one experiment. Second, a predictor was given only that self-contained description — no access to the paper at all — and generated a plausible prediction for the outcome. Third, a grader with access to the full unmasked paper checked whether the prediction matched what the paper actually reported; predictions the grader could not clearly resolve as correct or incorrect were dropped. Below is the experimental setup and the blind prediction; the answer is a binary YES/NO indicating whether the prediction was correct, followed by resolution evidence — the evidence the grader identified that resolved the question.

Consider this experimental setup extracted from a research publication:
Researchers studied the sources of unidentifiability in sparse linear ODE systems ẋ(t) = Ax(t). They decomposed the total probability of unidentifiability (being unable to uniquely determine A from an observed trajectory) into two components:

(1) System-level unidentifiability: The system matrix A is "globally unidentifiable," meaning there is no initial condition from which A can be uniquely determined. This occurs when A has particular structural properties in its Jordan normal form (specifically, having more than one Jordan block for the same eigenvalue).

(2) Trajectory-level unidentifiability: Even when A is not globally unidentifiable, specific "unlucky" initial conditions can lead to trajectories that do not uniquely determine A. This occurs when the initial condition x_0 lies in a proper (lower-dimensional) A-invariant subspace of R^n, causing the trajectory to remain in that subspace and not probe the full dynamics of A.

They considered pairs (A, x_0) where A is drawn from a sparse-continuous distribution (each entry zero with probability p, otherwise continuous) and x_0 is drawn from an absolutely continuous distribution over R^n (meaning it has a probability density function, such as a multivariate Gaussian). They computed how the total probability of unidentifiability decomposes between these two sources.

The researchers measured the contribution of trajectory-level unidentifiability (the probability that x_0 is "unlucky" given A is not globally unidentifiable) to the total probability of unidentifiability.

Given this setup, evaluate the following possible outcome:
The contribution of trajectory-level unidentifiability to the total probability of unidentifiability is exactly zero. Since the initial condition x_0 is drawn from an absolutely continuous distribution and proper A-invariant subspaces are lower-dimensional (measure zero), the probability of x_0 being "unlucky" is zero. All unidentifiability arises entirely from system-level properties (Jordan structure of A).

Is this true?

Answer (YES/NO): YES